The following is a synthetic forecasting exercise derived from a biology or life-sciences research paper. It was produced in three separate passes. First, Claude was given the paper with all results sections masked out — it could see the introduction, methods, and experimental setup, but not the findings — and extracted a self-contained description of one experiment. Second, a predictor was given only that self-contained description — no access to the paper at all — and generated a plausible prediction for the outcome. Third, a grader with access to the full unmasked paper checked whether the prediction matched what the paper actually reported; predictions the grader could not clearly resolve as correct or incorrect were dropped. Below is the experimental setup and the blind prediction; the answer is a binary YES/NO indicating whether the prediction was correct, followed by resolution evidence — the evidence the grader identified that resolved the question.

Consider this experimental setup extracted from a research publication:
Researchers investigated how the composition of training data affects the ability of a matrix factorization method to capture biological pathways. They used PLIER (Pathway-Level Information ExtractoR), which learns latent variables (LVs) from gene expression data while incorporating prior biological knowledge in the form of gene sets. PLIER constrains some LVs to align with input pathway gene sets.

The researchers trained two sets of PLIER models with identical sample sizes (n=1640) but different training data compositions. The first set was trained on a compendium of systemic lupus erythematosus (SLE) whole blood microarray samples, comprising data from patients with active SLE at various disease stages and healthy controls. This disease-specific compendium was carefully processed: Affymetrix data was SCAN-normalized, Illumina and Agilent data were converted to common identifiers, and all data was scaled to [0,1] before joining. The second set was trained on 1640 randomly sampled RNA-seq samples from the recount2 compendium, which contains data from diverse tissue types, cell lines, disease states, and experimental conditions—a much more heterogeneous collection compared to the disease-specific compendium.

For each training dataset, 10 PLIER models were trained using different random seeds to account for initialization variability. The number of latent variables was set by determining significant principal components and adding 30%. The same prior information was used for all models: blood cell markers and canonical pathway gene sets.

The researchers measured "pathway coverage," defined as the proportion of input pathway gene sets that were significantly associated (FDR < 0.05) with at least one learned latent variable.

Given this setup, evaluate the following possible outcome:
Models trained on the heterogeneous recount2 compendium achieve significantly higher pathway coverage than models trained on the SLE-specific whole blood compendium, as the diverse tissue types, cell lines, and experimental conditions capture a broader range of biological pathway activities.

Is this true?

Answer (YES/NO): NO